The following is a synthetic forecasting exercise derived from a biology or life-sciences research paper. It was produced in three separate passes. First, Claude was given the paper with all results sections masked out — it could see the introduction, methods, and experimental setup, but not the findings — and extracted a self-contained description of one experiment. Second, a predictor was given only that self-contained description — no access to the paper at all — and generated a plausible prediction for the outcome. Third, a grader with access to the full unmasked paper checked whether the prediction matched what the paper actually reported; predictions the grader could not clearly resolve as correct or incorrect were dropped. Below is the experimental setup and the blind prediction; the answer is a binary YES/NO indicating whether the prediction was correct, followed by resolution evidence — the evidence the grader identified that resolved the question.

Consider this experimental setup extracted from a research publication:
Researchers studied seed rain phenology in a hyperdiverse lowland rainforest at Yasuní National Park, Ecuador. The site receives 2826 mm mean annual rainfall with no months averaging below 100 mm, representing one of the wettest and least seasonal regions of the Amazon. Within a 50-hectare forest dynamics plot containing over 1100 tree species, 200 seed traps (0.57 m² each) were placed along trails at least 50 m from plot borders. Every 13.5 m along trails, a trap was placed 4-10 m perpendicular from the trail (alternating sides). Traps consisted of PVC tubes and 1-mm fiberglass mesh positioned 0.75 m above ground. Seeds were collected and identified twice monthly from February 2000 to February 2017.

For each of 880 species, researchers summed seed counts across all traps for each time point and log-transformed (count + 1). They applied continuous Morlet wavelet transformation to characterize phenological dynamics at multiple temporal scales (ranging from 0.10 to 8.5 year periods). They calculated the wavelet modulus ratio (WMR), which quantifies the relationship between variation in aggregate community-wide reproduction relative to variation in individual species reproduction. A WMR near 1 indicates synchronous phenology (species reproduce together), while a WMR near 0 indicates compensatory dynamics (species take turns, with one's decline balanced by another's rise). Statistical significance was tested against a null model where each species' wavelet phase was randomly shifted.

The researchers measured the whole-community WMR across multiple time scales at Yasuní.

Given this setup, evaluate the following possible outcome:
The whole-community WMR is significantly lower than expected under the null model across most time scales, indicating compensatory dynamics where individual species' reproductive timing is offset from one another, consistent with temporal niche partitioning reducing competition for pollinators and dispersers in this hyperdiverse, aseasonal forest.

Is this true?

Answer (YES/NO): NO